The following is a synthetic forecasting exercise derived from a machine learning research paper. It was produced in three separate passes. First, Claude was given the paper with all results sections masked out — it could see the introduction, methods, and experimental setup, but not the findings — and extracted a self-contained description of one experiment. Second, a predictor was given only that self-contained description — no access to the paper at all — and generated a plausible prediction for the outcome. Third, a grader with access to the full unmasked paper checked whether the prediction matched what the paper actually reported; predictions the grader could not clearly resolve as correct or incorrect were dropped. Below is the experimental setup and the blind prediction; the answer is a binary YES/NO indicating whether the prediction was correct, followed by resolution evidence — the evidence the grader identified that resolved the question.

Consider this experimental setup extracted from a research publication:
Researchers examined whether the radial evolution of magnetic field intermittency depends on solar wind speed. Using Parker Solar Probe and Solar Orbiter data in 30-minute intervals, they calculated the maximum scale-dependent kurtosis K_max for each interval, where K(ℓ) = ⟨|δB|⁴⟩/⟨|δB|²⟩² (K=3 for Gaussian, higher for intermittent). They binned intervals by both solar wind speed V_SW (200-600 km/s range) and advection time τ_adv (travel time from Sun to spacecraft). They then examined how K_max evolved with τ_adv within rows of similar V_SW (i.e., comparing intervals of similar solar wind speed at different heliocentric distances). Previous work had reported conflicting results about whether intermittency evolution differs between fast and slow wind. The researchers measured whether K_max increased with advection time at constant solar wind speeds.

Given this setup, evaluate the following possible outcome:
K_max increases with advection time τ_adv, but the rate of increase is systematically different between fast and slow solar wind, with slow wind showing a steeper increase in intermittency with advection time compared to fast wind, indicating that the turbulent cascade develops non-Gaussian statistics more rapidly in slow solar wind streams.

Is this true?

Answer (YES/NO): NO